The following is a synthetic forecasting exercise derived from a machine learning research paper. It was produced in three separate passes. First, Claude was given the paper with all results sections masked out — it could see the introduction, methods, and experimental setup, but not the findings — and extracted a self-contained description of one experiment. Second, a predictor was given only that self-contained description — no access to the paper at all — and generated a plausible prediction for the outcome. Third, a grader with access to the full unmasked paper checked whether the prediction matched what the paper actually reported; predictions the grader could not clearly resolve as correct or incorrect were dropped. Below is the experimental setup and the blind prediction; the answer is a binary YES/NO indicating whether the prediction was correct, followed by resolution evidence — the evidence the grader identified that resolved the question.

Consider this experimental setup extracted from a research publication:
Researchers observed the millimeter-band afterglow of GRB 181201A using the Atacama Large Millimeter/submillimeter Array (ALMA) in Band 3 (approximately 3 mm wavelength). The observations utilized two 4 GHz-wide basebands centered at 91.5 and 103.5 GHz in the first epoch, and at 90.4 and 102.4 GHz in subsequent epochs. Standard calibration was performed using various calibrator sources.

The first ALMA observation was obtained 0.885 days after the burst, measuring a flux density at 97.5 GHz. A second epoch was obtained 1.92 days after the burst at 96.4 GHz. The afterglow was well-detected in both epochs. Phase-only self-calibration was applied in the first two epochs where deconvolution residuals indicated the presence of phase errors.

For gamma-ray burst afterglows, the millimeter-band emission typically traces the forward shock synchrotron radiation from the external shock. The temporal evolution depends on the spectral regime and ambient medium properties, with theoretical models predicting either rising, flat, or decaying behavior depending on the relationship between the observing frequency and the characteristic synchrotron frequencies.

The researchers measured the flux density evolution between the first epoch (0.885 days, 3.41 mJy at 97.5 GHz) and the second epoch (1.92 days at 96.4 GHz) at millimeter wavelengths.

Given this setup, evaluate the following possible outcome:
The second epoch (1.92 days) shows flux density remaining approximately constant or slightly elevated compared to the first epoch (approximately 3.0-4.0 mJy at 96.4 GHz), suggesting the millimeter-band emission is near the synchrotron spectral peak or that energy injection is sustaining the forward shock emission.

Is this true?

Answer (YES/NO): NO